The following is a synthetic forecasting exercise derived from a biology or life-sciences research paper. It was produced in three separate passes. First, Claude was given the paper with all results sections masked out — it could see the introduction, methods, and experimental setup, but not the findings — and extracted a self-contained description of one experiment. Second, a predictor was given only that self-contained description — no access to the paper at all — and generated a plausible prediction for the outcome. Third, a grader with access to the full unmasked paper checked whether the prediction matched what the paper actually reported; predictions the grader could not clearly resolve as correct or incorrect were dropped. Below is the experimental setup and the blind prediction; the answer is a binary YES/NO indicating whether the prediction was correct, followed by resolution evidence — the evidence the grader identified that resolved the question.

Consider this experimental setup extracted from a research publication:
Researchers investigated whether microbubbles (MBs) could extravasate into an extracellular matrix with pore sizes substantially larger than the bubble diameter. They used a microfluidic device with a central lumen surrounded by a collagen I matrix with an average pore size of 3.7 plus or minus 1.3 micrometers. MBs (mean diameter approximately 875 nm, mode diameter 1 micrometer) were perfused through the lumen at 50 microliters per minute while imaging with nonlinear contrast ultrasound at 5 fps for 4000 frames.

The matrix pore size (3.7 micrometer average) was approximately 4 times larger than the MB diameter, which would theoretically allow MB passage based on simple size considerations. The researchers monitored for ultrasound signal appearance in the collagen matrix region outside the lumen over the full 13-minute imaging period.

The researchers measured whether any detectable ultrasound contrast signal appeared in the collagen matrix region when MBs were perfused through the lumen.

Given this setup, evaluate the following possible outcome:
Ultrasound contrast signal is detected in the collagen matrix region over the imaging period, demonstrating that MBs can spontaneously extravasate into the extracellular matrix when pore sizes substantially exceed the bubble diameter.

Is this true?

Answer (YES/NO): NO